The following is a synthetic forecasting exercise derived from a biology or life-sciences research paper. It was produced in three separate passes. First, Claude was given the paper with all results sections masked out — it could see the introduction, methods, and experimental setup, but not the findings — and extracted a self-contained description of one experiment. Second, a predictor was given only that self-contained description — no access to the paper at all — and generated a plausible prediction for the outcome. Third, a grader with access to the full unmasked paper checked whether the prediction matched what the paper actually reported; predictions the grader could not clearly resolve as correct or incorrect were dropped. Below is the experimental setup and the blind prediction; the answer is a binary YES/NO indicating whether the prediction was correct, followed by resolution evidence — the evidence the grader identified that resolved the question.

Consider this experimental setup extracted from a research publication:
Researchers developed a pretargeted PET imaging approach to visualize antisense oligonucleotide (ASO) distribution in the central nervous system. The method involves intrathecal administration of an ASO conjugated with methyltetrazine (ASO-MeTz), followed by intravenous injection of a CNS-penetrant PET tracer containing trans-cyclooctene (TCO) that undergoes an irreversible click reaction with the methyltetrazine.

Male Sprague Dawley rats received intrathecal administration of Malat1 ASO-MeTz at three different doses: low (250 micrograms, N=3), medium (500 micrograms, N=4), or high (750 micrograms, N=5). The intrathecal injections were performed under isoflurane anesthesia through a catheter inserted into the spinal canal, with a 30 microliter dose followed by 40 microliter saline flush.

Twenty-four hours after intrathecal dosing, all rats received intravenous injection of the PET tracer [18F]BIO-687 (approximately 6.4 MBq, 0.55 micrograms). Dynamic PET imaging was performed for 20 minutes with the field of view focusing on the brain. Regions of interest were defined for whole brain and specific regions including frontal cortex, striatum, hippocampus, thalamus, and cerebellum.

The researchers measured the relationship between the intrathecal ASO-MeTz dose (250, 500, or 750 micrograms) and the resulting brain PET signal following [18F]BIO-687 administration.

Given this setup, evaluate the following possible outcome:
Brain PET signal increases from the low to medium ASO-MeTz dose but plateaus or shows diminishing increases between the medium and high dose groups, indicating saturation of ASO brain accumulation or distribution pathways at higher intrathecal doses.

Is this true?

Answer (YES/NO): NO